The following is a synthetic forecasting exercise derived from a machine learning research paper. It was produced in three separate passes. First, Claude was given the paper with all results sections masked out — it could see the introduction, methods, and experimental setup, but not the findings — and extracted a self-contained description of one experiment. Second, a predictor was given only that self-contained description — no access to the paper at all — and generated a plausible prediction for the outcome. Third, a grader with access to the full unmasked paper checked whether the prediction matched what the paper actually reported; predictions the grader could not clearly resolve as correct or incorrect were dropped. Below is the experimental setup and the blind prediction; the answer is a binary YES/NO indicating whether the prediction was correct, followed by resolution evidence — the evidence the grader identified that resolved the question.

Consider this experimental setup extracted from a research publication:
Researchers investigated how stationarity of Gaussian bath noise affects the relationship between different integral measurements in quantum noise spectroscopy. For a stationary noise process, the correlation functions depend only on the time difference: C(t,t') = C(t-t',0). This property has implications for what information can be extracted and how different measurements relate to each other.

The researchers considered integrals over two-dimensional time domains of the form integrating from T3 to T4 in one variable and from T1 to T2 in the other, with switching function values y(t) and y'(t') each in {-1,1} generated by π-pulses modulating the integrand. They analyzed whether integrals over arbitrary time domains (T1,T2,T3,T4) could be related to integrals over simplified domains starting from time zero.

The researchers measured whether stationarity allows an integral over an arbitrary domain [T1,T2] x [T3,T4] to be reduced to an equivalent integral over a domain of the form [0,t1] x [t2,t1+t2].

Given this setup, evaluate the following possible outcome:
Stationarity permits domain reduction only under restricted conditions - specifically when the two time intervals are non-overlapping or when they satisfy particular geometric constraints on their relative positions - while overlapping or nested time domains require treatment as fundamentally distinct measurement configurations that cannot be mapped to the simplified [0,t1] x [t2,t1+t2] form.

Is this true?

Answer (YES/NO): NO